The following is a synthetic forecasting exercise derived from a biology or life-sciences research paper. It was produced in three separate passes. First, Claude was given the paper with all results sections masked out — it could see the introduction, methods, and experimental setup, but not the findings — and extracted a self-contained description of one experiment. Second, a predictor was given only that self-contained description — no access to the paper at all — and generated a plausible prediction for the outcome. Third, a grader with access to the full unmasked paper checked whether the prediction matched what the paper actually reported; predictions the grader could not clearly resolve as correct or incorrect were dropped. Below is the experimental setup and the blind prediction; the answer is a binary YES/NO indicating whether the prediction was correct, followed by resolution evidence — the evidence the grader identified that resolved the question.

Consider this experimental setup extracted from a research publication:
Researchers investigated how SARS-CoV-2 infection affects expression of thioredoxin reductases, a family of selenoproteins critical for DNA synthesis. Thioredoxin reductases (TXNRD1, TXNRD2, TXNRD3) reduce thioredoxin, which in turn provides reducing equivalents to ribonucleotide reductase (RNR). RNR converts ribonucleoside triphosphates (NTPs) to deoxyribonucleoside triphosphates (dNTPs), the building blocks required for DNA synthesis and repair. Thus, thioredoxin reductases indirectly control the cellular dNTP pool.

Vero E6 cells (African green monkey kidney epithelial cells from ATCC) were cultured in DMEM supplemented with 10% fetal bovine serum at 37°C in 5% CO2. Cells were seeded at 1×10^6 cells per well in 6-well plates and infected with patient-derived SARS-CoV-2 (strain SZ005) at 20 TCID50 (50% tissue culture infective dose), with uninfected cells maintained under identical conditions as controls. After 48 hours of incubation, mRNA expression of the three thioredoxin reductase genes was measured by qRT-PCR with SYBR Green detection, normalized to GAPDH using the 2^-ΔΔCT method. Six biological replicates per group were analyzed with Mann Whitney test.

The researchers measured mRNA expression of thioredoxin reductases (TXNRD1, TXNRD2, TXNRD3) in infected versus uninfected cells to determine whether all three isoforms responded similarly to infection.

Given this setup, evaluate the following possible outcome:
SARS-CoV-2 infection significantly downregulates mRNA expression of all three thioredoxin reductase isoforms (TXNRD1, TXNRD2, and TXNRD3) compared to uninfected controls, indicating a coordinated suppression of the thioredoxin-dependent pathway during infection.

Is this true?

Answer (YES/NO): NO